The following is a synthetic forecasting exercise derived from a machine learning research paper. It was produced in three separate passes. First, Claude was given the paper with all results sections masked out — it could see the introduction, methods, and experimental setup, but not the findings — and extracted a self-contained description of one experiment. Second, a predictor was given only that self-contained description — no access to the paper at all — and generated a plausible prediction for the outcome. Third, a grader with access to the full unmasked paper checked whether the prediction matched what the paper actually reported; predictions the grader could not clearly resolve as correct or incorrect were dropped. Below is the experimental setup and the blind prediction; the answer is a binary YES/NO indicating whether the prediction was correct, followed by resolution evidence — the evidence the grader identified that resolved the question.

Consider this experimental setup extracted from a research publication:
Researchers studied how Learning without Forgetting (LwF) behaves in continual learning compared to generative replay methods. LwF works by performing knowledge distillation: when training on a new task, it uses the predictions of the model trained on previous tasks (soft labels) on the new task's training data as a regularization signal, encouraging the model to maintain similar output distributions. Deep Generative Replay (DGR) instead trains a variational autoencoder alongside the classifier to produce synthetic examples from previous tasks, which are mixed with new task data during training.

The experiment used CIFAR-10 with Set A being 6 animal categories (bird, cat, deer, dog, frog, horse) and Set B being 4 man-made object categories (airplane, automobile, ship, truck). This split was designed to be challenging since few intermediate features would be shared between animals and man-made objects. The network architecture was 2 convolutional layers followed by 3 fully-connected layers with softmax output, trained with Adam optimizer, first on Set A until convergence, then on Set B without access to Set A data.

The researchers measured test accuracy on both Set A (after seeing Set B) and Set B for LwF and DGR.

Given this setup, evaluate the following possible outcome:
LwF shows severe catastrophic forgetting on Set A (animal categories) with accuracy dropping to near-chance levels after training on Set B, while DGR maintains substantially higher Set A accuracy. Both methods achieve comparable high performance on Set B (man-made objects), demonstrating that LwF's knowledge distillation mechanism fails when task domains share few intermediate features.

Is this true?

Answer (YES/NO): NO